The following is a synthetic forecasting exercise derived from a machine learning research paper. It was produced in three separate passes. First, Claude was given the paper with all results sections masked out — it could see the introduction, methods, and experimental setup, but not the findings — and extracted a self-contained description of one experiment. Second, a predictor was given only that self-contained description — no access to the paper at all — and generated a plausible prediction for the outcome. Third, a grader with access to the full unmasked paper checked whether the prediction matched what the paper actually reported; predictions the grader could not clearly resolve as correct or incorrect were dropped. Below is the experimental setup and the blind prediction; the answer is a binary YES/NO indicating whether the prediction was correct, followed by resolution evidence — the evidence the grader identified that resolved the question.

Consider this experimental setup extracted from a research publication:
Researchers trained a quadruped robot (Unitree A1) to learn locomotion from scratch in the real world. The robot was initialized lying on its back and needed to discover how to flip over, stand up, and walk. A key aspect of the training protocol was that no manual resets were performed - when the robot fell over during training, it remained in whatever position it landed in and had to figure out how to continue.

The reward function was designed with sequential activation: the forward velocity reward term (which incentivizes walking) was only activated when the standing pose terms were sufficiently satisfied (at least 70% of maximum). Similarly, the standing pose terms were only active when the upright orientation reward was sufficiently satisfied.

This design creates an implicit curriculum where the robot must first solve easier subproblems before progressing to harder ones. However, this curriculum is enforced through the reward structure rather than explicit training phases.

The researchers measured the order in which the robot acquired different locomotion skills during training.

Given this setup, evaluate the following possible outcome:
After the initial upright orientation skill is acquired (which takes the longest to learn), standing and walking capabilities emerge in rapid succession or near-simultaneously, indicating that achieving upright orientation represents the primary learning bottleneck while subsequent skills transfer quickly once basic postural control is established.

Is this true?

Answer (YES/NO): NO